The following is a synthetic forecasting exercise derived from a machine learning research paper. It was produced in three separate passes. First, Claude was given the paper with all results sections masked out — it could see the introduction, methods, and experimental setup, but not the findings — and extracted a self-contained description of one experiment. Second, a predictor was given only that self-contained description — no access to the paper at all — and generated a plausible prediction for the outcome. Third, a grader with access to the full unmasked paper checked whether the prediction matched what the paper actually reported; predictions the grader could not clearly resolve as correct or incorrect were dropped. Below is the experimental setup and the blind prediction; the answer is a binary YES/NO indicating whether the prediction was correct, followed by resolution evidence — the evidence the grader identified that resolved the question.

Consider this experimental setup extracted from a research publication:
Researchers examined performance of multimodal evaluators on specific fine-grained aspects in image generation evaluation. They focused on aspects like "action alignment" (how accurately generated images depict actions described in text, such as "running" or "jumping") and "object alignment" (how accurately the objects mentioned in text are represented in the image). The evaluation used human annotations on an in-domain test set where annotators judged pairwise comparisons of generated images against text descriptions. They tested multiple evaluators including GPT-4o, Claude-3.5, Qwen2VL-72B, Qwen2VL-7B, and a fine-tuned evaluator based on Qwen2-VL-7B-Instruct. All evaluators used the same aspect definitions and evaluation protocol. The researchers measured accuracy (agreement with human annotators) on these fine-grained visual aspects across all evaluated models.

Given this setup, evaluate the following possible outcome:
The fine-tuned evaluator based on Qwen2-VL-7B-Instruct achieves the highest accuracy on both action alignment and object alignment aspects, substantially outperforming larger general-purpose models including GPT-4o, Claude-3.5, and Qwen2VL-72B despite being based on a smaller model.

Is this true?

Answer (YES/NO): NO